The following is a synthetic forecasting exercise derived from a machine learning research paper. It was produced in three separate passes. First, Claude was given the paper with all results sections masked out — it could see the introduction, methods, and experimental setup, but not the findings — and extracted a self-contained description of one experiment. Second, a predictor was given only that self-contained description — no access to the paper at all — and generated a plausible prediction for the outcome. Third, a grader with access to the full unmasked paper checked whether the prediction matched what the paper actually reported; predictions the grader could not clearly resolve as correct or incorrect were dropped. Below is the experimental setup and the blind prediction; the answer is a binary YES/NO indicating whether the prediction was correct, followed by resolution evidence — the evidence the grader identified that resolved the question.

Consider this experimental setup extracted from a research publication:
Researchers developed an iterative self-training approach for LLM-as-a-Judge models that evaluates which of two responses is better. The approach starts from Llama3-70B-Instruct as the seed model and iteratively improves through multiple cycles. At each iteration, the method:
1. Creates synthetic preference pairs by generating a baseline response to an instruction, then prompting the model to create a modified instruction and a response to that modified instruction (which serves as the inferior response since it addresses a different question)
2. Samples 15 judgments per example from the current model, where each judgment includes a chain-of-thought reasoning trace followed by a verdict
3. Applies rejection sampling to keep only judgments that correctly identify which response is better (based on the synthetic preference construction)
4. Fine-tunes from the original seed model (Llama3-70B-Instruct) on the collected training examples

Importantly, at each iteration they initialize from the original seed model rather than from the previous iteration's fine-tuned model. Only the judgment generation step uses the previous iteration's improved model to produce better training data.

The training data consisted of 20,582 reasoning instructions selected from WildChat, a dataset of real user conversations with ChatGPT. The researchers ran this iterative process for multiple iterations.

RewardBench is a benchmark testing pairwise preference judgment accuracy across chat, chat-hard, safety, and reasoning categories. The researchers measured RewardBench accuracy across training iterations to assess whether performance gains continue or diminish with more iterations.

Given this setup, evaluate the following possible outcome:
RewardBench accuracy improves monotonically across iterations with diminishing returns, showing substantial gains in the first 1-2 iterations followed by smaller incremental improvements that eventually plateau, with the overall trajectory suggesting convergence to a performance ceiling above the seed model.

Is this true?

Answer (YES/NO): YES